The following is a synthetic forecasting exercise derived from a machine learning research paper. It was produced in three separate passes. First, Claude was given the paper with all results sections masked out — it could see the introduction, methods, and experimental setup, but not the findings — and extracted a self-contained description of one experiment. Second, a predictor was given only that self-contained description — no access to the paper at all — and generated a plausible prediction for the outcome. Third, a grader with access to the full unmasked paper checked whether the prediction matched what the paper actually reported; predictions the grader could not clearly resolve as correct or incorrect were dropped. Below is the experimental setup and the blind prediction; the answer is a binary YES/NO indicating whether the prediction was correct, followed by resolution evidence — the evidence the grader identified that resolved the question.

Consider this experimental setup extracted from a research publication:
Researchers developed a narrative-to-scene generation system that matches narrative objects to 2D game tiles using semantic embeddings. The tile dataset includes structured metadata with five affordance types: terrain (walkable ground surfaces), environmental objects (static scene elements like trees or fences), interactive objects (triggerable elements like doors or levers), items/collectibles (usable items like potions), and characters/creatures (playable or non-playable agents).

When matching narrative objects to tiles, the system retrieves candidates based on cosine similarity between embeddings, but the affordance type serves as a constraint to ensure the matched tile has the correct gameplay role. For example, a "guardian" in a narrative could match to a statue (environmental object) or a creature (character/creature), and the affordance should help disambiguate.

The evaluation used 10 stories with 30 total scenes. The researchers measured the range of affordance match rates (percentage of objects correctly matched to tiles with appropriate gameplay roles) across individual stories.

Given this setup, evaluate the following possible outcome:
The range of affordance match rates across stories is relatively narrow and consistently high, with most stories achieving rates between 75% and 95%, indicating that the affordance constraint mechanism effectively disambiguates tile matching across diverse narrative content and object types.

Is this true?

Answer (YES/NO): NO